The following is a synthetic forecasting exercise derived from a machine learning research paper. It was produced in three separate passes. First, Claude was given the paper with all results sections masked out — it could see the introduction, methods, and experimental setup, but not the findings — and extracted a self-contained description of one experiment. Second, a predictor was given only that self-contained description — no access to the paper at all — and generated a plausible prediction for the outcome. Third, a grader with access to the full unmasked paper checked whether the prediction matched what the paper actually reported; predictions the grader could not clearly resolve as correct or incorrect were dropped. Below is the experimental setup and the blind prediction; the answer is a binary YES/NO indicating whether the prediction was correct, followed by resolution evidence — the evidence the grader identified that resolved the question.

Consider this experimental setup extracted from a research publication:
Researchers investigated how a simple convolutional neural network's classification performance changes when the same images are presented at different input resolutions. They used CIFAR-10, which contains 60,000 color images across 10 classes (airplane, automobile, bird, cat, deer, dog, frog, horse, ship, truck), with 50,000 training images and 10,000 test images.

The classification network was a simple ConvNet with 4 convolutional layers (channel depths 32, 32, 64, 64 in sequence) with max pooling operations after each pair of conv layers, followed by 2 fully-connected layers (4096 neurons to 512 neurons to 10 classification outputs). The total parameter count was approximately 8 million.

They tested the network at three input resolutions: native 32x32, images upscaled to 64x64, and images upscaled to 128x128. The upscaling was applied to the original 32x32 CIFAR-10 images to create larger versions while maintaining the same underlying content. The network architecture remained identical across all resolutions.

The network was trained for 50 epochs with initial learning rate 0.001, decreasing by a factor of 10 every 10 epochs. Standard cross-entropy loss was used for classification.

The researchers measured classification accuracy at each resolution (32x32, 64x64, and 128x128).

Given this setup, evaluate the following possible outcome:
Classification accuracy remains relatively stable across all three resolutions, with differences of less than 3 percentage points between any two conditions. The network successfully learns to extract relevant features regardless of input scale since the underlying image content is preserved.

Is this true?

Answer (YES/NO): NO